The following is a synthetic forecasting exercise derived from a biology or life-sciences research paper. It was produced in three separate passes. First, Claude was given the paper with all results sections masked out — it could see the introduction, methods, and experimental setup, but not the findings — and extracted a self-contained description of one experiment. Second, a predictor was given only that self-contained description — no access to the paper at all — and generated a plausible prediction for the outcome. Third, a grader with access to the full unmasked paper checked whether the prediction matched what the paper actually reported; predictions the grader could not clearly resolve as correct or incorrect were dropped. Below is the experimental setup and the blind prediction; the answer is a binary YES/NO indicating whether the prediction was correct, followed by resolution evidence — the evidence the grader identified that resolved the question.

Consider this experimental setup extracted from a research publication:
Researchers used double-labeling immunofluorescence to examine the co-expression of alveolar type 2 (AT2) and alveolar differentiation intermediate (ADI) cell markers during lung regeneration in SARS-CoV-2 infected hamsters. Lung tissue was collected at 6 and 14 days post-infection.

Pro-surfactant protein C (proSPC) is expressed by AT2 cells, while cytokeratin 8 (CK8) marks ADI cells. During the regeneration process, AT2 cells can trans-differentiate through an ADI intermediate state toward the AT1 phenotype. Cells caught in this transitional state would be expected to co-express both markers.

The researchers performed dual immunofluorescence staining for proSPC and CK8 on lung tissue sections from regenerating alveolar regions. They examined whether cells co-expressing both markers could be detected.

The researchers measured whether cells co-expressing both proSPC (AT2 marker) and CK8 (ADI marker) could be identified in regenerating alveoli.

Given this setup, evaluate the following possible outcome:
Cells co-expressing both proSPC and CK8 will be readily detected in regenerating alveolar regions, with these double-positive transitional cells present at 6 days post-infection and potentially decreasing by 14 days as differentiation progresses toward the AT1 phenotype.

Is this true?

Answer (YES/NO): NO